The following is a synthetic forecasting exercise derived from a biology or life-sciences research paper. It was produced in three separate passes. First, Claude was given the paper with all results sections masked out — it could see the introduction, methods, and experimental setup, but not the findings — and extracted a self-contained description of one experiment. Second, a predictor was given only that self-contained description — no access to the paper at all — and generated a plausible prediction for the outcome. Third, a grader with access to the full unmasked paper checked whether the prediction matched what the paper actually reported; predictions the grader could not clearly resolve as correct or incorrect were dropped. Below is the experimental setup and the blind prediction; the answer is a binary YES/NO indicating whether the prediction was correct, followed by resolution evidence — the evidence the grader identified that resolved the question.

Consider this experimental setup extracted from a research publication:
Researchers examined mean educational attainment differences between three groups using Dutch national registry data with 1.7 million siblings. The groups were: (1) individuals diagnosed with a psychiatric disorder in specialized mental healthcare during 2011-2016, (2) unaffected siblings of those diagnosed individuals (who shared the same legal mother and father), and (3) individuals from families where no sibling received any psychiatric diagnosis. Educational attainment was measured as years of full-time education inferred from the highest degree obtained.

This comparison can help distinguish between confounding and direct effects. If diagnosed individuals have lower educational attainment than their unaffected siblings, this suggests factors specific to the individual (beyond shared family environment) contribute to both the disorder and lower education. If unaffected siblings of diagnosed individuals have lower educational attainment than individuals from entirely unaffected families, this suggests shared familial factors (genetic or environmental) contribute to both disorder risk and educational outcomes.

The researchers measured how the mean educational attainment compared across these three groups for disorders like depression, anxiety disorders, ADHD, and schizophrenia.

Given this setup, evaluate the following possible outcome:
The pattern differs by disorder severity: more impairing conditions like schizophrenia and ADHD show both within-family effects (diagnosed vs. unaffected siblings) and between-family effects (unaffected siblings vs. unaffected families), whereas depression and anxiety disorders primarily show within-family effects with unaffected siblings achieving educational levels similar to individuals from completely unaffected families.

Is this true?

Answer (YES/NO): NO